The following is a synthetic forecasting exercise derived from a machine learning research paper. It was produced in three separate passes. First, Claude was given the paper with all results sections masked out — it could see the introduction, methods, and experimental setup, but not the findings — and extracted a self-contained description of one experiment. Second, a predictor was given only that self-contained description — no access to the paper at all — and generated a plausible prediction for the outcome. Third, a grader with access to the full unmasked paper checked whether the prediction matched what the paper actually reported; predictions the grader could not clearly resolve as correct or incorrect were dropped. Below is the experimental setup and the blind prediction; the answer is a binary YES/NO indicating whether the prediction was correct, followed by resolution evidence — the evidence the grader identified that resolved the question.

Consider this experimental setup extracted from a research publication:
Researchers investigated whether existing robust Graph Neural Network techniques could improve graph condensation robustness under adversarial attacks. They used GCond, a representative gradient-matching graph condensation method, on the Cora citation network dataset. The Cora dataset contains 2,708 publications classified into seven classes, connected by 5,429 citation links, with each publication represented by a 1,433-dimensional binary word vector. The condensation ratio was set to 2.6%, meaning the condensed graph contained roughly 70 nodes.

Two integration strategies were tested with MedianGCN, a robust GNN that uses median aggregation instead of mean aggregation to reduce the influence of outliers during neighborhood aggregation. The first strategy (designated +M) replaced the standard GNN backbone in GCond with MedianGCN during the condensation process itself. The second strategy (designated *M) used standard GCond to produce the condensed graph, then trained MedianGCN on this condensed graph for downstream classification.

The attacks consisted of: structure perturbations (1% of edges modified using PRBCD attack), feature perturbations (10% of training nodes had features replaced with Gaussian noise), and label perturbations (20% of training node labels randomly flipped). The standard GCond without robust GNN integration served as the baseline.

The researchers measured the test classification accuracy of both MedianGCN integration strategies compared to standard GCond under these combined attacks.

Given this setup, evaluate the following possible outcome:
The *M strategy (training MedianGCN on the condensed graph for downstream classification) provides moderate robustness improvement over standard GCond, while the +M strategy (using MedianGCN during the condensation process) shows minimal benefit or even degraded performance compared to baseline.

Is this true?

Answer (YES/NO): NO